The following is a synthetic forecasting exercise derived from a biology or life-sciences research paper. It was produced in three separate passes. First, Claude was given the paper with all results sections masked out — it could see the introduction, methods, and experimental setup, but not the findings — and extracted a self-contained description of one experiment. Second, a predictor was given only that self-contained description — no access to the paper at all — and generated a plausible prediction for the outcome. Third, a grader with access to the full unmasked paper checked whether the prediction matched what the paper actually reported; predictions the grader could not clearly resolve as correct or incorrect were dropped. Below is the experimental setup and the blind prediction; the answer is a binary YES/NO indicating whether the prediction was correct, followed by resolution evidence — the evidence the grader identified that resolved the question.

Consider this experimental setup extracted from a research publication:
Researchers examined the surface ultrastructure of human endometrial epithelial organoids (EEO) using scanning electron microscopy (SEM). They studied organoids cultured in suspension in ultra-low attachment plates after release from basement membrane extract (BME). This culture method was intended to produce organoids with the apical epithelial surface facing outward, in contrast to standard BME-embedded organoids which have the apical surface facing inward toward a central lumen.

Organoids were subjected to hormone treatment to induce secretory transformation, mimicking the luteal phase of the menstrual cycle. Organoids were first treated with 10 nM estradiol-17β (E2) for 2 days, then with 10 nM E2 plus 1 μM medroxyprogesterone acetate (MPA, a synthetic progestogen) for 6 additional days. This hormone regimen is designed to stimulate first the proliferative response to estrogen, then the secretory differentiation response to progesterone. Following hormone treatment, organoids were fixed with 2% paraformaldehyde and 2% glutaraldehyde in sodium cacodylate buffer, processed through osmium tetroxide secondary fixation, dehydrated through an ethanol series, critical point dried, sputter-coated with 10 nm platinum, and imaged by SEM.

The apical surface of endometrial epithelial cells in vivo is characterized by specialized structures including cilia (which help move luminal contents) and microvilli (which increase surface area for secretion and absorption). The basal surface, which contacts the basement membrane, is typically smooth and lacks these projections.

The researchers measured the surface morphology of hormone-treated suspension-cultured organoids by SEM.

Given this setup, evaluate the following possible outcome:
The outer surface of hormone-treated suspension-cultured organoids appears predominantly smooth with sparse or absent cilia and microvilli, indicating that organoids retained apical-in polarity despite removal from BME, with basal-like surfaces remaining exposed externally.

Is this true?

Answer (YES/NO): NO